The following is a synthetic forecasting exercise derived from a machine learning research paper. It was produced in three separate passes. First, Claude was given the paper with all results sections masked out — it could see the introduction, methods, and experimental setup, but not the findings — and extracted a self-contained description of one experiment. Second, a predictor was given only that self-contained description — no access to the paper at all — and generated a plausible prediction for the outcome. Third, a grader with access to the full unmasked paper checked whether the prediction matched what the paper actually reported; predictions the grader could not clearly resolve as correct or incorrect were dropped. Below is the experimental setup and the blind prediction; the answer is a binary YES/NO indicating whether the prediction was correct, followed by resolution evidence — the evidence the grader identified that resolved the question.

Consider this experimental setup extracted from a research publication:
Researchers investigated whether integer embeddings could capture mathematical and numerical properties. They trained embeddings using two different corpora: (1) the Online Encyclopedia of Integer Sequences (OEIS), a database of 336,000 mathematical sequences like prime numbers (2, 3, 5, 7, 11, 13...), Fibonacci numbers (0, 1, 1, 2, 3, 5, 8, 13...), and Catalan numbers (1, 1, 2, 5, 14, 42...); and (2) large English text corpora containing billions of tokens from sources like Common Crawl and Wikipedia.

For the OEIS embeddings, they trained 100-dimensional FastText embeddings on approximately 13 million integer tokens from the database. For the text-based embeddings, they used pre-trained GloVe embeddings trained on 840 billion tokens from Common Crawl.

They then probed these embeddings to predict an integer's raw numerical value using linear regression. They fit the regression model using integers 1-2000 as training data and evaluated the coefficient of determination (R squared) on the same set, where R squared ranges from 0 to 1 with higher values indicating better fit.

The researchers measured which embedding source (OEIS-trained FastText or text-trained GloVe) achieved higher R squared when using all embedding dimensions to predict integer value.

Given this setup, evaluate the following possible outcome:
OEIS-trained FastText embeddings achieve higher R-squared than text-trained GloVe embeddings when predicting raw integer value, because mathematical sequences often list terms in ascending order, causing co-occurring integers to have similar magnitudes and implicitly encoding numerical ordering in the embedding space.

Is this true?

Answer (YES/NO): NO